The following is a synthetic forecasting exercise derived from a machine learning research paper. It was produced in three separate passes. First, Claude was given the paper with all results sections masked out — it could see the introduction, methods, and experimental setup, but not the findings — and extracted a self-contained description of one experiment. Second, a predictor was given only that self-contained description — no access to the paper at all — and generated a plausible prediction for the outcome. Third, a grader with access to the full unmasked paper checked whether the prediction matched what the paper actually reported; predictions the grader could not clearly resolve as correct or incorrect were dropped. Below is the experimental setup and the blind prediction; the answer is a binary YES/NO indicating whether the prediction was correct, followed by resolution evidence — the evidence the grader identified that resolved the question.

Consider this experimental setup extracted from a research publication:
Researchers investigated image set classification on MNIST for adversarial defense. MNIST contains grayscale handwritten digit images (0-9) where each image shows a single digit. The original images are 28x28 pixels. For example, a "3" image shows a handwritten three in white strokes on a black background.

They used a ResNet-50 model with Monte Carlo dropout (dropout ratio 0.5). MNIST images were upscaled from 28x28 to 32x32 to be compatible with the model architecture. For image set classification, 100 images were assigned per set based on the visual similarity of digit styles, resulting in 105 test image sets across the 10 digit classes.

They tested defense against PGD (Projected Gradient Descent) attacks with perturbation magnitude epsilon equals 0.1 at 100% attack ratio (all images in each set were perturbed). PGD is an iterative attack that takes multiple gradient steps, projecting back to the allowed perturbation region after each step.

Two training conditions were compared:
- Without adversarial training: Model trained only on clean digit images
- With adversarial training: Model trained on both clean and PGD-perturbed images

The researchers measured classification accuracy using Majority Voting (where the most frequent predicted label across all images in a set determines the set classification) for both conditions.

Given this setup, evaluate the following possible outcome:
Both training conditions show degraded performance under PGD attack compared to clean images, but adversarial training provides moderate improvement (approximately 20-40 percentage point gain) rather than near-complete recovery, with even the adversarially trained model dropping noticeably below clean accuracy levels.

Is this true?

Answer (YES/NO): NO